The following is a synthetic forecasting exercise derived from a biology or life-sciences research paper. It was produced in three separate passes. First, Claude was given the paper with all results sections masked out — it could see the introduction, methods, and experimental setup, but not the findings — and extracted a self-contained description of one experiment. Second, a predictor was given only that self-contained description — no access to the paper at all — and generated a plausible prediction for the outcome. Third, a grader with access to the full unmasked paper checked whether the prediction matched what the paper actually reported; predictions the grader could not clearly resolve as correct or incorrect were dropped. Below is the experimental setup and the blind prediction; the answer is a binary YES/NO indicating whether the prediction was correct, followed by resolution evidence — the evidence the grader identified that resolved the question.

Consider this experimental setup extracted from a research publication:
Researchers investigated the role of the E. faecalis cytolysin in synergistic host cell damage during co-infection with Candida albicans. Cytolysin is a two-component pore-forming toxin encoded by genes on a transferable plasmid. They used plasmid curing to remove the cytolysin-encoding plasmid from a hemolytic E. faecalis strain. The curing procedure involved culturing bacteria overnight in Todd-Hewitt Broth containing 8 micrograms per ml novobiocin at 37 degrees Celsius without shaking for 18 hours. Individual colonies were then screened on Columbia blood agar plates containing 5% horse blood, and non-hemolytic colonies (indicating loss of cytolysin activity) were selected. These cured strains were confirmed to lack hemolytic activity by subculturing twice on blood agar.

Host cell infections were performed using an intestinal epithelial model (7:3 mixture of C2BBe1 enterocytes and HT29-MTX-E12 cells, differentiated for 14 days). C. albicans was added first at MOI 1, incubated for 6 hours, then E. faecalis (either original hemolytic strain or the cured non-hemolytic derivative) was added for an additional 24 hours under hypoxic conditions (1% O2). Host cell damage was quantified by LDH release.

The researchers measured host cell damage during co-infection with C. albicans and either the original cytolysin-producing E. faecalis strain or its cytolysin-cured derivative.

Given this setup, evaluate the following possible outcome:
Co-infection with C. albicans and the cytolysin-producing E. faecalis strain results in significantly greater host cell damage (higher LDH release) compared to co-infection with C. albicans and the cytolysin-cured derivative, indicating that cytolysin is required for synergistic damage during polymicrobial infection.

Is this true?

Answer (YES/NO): YES